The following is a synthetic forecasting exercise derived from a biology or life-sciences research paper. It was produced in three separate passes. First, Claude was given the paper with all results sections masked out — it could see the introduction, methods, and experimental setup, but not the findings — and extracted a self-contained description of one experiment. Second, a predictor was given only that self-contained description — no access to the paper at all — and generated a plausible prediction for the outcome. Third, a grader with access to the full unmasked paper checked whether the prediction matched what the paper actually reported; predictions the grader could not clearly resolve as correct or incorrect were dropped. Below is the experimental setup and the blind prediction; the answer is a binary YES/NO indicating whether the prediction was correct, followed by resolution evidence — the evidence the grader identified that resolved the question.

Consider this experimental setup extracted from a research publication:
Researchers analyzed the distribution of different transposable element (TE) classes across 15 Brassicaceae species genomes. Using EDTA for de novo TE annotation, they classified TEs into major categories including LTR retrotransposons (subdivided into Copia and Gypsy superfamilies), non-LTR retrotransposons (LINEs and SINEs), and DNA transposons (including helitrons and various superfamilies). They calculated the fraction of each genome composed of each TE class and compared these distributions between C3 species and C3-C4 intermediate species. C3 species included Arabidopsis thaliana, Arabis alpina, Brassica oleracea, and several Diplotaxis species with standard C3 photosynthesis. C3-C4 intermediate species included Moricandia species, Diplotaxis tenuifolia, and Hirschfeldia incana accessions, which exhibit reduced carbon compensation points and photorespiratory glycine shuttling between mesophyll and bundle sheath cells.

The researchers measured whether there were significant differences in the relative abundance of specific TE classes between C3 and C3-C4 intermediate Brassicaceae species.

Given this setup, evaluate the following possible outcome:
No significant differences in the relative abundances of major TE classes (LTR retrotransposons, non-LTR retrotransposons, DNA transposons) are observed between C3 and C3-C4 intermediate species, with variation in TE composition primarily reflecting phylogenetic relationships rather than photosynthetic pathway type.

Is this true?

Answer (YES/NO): NO